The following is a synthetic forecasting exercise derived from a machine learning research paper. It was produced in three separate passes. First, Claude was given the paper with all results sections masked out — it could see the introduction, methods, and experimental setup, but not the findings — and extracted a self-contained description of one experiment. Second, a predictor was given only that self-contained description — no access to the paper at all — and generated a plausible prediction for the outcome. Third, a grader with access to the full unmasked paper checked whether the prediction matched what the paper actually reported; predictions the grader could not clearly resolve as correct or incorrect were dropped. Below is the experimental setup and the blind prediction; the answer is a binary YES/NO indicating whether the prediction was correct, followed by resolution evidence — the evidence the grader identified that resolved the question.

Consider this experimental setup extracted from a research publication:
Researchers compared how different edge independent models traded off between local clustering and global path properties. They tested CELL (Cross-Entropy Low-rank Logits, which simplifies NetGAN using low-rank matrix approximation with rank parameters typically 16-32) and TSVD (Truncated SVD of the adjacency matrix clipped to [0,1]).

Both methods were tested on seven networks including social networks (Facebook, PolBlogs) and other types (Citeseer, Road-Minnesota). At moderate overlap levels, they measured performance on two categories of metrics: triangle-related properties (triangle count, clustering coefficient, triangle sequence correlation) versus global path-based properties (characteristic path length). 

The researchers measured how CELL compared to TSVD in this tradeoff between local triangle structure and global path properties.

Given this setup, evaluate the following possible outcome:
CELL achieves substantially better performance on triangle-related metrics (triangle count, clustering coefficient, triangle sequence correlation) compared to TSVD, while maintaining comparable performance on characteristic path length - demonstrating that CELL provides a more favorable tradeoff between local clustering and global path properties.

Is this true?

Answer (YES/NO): NO